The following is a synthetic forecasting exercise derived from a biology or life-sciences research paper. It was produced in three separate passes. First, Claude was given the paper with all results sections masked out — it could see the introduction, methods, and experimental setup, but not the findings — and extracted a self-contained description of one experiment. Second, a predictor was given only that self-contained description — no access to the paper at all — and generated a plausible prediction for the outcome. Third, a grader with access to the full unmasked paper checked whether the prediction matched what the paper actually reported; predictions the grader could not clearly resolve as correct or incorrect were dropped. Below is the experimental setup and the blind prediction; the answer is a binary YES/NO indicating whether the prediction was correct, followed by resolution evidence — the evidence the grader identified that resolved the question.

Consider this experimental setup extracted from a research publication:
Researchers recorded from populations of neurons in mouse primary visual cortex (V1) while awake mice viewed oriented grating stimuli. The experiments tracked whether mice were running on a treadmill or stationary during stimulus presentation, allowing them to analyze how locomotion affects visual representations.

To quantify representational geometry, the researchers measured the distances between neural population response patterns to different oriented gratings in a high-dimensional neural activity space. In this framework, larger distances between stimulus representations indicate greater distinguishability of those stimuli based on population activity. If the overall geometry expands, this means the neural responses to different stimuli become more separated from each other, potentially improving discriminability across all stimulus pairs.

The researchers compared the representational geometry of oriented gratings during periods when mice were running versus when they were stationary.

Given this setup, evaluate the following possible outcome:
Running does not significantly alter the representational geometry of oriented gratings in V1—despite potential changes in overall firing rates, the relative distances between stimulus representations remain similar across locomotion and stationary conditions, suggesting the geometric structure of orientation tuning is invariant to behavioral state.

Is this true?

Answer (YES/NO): NO